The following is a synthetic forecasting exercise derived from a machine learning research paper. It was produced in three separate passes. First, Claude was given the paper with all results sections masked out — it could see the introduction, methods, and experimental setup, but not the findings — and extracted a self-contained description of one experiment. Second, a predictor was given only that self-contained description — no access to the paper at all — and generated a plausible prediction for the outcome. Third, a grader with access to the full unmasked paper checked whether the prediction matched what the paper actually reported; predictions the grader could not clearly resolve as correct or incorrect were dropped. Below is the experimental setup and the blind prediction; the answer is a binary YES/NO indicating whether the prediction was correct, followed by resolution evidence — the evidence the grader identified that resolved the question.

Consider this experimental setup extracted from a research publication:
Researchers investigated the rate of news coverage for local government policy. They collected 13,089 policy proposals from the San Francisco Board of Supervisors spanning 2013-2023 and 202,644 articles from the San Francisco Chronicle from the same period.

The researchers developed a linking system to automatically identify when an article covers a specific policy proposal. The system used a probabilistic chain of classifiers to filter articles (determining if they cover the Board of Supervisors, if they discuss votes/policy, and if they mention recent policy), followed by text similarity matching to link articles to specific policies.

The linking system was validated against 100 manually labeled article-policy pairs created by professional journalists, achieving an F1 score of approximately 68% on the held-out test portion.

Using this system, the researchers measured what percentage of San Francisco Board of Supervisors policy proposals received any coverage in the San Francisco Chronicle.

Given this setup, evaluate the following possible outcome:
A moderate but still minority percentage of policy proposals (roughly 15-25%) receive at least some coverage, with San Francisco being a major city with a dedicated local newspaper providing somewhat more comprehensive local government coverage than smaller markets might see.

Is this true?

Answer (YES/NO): NO